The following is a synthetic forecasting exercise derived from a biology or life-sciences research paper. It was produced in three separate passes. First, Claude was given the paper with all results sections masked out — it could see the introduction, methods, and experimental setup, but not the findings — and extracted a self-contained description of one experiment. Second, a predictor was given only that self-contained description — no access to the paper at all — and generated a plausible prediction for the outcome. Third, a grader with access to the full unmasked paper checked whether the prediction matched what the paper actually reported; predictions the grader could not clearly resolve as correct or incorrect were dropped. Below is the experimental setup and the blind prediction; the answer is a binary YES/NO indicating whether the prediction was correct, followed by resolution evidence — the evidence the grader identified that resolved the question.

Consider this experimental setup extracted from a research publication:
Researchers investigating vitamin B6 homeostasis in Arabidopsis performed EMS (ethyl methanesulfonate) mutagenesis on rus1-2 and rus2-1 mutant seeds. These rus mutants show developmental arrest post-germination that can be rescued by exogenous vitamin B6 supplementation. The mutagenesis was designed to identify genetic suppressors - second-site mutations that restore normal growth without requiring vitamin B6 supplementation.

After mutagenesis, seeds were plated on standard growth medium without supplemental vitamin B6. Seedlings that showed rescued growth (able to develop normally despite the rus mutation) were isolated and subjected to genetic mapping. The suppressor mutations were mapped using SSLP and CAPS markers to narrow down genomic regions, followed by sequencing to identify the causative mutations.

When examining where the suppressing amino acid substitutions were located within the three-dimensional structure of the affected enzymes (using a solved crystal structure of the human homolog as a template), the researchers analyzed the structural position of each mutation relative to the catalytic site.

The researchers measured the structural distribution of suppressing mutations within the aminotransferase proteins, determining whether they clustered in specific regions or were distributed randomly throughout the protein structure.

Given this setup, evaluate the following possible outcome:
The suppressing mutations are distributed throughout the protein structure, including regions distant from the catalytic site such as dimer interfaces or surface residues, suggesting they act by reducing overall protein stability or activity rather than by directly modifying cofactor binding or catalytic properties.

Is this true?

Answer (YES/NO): NO